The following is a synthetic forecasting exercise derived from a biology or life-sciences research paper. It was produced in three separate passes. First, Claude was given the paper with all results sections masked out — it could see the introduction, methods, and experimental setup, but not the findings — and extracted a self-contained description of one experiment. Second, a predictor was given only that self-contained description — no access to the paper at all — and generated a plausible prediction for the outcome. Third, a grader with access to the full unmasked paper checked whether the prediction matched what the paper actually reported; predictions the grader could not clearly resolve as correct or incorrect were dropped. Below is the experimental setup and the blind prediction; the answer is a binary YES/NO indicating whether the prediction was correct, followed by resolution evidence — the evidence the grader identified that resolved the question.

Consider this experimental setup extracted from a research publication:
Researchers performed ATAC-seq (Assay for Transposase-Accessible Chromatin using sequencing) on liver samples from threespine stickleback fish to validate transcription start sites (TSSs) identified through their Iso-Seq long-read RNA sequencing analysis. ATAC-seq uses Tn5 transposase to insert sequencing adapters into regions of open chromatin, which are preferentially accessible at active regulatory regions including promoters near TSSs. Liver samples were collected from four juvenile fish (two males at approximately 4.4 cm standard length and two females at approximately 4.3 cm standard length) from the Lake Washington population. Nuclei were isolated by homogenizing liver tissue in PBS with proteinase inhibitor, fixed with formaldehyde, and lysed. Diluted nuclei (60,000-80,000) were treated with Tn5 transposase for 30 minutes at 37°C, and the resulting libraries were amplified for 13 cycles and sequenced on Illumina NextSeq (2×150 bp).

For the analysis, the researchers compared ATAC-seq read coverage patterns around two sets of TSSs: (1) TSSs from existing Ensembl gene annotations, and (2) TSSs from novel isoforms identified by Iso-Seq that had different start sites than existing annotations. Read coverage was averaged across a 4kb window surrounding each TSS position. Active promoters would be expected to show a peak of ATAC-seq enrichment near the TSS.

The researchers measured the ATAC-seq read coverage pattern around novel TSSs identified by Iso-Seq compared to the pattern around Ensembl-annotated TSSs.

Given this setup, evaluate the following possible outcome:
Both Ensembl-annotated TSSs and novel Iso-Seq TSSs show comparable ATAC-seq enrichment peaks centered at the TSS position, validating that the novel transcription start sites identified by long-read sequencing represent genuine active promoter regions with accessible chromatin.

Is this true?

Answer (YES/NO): NO